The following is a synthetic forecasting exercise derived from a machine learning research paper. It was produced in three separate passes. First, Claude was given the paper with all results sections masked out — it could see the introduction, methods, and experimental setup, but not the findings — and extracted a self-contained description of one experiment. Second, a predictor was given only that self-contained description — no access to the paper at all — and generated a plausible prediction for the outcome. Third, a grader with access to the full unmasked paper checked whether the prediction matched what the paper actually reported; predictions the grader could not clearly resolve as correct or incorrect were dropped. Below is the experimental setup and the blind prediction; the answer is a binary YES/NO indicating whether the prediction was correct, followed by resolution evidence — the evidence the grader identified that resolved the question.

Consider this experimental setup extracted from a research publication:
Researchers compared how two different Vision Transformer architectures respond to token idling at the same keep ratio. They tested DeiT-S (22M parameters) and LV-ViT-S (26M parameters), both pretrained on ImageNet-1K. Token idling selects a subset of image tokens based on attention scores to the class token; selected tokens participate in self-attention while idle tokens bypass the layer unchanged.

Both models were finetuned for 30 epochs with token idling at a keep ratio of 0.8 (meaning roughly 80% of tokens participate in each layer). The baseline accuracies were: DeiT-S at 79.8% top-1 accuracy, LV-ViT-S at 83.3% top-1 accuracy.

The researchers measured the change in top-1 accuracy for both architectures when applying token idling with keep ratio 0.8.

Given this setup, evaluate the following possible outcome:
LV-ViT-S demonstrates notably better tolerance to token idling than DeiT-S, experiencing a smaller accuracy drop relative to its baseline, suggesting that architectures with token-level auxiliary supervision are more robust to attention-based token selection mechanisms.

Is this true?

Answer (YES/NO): NO